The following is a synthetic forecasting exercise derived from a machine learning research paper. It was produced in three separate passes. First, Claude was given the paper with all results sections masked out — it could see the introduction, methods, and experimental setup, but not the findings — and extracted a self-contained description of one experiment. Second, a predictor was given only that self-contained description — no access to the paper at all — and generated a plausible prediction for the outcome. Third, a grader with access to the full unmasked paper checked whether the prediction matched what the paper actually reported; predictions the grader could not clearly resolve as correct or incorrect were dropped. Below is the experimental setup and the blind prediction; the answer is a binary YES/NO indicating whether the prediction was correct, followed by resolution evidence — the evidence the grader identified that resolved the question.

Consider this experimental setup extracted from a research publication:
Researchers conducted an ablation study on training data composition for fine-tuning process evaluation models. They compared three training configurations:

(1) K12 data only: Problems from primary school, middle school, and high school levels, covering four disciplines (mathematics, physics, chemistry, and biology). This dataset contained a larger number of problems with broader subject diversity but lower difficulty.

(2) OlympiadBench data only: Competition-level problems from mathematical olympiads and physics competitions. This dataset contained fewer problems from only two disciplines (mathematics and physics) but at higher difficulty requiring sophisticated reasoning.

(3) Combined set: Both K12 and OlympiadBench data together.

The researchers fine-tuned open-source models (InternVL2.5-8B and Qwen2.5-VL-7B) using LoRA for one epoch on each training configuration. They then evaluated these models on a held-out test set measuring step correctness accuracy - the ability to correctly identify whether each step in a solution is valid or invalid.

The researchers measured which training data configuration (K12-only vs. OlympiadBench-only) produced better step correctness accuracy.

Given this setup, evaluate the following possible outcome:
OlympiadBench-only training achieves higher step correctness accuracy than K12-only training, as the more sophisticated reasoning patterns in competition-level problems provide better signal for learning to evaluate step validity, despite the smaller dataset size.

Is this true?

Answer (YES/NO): NO